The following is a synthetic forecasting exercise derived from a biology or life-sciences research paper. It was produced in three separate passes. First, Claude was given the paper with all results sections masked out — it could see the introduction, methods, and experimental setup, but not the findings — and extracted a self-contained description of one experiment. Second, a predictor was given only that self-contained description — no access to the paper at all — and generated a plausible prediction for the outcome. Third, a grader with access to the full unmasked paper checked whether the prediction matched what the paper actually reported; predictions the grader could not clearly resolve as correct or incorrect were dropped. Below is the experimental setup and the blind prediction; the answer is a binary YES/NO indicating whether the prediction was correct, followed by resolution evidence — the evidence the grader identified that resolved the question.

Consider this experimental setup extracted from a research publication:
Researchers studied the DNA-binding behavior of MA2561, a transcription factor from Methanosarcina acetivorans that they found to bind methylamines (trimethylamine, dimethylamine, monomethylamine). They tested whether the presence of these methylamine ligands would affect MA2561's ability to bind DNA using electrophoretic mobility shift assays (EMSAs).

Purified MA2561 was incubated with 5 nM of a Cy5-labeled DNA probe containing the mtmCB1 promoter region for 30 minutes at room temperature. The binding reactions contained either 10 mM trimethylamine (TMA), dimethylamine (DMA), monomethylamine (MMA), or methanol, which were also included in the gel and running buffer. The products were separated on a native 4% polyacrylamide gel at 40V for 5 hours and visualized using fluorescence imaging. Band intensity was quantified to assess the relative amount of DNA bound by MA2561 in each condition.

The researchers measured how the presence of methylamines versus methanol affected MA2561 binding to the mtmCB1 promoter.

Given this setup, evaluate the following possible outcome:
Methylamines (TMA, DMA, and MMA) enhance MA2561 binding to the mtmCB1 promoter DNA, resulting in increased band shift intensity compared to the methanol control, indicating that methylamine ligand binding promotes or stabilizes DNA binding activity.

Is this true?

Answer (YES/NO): NO